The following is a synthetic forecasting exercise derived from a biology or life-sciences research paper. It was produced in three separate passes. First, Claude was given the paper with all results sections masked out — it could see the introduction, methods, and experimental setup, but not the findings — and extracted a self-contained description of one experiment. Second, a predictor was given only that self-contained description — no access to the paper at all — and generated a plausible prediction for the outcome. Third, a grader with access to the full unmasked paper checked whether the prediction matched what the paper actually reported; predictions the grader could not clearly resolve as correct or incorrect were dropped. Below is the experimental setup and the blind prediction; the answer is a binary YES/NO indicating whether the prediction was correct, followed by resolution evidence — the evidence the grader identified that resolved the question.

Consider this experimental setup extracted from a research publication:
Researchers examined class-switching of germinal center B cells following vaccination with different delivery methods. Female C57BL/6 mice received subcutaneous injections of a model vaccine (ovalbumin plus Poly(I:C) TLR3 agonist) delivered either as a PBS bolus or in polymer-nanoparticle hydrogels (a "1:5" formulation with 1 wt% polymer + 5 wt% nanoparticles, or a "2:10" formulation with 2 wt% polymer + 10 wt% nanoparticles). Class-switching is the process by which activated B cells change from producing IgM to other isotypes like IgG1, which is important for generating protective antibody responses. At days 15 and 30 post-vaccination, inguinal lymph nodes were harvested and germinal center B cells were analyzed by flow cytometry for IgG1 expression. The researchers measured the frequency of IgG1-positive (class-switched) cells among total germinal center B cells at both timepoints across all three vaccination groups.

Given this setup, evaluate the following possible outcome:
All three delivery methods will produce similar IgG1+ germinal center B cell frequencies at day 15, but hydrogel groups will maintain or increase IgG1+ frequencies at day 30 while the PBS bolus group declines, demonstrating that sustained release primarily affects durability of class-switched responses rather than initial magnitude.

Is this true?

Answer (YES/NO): NO